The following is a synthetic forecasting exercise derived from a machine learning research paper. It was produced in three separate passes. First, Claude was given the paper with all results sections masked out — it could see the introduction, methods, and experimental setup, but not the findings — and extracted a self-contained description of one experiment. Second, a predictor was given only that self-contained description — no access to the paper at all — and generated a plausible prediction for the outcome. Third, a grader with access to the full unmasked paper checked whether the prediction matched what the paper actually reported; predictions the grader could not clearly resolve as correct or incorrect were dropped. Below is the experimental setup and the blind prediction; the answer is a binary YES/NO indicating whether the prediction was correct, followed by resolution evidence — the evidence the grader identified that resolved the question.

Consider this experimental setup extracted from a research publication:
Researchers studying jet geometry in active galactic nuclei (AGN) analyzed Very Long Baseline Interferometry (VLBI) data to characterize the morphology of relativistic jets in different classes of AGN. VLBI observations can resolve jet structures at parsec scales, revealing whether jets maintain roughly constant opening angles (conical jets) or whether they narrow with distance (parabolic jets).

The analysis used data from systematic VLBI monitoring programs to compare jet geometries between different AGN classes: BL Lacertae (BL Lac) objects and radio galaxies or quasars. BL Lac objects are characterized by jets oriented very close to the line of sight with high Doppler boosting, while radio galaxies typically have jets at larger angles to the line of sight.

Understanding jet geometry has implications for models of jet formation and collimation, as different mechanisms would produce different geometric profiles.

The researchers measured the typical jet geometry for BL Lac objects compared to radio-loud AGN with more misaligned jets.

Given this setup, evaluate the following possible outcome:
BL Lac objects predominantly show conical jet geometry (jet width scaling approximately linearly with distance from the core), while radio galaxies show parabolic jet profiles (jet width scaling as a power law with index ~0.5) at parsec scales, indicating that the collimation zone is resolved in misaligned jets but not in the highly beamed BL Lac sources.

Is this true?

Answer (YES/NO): NO